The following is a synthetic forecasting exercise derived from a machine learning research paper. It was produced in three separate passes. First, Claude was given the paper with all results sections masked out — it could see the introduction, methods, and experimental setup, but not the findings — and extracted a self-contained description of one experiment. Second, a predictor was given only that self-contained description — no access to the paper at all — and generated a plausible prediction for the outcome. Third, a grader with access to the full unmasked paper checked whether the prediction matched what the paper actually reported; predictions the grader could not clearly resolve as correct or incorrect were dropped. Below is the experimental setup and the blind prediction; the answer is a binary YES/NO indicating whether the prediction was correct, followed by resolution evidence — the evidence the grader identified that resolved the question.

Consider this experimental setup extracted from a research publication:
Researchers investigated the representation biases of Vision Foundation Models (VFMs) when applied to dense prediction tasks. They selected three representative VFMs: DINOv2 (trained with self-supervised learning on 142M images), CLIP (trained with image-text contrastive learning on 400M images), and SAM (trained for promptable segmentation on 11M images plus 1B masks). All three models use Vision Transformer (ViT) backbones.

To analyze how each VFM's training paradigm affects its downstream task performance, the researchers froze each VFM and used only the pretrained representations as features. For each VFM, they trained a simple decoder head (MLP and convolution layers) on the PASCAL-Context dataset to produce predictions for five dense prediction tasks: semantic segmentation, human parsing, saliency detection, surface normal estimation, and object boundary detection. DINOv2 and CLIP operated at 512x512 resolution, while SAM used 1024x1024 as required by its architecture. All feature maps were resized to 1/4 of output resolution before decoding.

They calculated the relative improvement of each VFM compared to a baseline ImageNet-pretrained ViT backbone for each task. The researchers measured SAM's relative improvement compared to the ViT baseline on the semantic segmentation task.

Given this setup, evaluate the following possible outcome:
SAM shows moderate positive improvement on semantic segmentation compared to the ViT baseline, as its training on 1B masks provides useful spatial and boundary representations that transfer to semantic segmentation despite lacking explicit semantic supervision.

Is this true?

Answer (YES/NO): NO